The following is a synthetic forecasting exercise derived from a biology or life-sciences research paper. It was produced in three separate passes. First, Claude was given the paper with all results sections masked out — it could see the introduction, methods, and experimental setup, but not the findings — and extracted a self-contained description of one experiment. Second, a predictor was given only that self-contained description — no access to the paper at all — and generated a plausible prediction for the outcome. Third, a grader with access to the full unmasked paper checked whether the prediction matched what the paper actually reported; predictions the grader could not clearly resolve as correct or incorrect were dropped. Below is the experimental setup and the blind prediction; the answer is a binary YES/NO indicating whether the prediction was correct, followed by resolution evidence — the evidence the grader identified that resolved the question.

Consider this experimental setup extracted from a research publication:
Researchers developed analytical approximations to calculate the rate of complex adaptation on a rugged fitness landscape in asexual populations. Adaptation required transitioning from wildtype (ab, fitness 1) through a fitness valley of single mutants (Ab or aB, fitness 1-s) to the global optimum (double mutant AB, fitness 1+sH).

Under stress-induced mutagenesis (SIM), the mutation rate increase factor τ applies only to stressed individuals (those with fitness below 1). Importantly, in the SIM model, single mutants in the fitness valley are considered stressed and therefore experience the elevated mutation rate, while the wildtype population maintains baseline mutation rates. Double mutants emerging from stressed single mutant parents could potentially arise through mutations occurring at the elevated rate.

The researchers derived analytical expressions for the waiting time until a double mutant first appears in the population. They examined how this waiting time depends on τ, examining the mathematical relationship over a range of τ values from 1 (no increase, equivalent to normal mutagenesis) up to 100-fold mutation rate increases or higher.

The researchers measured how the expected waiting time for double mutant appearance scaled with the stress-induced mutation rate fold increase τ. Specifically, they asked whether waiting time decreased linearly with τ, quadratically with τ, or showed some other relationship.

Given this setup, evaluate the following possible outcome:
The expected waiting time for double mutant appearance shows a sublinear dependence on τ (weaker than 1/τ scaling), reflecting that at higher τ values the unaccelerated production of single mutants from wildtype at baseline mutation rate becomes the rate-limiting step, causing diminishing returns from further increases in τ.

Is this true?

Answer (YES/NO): NO